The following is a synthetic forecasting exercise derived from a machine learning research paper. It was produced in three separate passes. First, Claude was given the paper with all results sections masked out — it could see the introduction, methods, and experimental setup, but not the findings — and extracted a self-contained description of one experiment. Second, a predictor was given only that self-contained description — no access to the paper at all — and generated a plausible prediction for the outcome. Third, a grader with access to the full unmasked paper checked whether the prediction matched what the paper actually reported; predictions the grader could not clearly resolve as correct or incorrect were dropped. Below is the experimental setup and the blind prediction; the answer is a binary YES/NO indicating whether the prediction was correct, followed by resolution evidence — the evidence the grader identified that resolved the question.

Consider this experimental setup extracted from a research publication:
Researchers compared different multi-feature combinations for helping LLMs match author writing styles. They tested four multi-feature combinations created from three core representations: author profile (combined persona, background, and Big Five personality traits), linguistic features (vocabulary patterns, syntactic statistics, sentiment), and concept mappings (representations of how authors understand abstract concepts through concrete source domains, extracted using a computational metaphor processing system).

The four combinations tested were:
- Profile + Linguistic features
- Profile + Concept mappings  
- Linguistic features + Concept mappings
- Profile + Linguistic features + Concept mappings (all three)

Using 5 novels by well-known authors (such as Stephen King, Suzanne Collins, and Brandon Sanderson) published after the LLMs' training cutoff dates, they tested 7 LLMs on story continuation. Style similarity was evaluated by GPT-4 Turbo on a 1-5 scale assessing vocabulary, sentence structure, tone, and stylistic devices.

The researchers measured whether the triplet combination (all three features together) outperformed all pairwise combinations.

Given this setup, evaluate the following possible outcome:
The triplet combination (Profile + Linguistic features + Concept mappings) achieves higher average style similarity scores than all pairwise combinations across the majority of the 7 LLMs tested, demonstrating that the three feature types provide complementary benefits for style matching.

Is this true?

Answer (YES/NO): NO